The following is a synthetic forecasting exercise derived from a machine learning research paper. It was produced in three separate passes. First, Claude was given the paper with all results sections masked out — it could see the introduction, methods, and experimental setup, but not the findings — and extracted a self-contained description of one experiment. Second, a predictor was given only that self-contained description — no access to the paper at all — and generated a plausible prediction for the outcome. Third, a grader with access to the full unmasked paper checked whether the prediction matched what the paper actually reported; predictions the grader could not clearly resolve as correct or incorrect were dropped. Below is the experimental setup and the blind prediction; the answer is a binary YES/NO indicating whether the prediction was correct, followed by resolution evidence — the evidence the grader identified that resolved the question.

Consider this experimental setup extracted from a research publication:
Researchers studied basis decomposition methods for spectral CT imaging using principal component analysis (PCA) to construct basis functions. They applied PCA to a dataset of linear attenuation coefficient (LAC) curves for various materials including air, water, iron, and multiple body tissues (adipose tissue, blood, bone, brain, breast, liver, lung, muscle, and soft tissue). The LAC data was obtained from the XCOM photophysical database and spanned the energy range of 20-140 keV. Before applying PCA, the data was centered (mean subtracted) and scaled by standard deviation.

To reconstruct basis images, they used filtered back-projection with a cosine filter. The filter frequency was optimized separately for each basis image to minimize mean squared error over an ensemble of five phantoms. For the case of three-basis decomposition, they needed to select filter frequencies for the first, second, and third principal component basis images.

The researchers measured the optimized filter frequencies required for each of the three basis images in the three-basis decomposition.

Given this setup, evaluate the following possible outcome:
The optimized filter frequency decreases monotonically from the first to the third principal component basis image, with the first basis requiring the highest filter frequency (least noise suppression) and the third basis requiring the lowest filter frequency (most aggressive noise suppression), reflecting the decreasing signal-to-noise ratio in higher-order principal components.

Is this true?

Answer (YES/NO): YES